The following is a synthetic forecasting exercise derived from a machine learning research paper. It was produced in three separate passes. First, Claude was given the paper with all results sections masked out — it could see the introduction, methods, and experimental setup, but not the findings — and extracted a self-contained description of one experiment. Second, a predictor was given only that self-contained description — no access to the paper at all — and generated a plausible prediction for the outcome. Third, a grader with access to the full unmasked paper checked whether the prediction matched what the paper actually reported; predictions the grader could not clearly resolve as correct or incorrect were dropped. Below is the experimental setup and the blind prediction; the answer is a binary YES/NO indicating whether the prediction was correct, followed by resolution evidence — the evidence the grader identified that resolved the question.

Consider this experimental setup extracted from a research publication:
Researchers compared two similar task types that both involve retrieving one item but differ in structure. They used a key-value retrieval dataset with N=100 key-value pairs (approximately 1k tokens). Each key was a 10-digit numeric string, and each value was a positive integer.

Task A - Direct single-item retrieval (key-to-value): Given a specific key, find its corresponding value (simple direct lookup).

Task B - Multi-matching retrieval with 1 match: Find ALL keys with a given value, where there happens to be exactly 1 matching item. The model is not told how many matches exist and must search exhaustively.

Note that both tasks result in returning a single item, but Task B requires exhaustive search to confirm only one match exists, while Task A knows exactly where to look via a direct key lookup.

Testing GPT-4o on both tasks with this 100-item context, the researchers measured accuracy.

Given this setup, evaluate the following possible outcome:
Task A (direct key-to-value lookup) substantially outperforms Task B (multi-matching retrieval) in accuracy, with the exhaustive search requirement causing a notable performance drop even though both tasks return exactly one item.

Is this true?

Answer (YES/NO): NO